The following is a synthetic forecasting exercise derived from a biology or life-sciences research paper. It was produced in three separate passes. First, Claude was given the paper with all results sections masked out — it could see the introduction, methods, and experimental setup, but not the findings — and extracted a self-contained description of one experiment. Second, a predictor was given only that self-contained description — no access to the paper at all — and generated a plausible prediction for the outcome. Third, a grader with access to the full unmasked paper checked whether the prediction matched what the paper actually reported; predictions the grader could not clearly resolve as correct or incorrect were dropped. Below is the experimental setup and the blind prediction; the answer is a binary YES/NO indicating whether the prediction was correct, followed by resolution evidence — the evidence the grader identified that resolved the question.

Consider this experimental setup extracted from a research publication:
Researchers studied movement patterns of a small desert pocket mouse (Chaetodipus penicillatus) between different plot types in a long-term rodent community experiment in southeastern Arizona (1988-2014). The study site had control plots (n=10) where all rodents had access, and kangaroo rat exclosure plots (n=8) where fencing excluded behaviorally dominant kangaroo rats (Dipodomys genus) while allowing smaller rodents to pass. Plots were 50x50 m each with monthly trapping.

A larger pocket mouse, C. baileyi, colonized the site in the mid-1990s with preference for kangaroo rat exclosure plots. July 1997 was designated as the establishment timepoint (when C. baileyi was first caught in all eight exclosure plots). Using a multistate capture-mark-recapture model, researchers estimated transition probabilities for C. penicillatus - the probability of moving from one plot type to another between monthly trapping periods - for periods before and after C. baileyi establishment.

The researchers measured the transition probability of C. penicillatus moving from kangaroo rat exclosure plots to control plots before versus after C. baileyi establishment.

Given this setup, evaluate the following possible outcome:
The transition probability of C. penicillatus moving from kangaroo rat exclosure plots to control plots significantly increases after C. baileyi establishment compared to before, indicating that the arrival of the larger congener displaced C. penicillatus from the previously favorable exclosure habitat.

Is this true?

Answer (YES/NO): NO